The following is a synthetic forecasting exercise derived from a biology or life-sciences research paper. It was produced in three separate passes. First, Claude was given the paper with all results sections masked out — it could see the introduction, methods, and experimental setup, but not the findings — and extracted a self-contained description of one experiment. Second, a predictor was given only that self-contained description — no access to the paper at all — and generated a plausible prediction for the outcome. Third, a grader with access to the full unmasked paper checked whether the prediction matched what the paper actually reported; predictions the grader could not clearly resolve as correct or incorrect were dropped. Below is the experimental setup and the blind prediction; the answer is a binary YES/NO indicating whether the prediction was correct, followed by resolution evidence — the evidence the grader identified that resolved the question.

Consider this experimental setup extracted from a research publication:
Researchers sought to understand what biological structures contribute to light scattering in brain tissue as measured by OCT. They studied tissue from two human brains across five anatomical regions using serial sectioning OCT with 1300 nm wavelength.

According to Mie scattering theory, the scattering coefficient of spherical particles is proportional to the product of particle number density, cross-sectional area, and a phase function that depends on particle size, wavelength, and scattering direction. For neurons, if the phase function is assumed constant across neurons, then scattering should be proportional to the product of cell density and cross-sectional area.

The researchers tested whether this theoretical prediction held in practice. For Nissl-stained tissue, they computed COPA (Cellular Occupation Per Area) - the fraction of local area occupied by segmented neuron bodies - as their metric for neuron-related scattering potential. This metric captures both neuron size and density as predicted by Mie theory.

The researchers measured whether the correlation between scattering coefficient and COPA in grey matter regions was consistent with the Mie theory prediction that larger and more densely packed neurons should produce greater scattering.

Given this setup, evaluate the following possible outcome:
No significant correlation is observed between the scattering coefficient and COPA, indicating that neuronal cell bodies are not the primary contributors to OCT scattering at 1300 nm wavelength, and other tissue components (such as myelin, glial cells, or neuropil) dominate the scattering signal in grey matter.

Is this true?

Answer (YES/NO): NO